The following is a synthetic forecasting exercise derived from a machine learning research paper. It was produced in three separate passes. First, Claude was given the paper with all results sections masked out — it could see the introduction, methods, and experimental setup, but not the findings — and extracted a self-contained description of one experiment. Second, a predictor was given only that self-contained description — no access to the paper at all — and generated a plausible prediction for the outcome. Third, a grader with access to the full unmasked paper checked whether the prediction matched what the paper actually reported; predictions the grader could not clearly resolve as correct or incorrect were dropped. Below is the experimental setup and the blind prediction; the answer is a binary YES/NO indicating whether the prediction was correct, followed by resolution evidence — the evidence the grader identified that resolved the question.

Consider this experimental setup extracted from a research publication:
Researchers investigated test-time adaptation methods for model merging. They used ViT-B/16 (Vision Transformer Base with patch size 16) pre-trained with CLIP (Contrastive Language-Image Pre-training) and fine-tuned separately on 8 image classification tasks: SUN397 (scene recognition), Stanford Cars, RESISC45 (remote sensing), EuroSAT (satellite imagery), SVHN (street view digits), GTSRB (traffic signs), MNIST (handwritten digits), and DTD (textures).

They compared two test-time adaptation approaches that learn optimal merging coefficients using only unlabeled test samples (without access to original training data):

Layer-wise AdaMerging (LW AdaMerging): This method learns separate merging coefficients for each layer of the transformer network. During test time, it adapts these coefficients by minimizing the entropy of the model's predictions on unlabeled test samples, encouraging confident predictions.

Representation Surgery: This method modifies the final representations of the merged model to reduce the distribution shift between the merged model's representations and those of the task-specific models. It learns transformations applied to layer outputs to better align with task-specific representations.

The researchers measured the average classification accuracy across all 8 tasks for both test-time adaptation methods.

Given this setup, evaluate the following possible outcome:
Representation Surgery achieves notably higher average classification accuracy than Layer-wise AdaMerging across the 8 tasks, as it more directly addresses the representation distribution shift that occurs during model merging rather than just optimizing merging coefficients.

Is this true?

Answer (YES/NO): NO